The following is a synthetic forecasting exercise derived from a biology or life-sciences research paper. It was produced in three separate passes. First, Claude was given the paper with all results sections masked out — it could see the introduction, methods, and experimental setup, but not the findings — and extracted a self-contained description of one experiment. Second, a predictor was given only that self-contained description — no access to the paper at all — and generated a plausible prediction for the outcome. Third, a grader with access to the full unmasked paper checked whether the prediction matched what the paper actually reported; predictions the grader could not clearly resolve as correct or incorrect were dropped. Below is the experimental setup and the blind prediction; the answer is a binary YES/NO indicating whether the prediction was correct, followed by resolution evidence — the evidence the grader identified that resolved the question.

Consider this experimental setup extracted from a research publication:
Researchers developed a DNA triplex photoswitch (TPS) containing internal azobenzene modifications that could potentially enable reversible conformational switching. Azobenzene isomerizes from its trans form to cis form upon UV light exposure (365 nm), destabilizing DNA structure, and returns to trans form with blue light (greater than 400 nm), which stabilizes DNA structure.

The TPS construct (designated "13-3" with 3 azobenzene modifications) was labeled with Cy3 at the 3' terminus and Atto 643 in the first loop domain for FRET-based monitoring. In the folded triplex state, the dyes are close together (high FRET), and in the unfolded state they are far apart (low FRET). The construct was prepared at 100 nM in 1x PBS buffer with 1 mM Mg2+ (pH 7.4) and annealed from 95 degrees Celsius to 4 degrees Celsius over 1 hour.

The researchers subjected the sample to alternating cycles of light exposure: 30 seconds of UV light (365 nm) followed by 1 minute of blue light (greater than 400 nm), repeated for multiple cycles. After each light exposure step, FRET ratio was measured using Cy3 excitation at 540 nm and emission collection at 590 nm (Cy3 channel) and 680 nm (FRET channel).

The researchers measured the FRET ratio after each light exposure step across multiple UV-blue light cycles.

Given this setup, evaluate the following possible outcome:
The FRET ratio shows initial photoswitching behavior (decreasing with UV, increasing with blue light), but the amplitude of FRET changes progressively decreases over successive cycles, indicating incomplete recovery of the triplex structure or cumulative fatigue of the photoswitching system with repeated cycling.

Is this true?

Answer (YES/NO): NO